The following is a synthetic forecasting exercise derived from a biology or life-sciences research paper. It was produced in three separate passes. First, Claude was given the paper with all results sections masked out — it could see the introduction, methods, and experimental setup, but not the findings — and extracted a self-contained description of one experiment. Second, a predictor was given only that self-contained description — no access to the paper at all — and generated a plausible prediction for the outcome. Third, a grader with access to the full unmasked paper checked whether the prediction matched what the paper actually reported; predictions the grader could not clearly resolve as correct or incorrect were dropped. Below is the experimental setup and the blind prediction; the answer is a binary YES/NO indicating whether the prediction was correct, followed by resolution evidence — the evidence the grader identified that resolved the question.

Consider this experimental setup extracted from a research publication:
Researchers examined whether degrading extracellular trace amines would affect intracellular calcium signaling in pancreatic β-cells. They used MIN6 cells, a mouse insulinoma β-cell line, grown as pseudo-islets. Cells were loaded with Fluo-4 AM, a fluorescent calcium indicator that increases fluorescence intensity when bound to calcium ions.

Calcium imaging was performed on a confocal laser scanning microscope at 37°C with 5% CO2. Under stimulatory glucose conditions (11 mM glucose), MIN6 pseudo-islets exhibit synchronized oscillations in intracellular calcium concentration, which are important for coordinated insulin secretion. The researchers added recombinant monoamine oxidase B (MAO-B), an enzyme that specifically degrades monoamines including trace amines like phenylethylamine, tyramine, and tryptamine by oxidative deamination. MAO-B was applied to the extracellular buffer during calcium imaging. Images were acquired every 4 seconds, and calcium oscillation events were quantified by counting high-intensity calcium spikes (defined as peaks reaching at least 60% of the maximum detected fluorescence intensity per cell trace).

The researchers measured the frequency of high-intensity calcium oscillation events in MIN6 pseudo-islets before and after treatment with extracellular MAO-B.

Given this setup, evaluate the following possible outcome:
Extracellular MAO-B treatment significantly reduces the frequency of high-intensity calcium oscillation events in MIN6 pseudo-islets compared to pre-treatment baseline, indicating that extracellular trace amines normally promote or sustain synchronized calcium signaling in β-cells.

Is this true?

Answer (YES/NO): YES